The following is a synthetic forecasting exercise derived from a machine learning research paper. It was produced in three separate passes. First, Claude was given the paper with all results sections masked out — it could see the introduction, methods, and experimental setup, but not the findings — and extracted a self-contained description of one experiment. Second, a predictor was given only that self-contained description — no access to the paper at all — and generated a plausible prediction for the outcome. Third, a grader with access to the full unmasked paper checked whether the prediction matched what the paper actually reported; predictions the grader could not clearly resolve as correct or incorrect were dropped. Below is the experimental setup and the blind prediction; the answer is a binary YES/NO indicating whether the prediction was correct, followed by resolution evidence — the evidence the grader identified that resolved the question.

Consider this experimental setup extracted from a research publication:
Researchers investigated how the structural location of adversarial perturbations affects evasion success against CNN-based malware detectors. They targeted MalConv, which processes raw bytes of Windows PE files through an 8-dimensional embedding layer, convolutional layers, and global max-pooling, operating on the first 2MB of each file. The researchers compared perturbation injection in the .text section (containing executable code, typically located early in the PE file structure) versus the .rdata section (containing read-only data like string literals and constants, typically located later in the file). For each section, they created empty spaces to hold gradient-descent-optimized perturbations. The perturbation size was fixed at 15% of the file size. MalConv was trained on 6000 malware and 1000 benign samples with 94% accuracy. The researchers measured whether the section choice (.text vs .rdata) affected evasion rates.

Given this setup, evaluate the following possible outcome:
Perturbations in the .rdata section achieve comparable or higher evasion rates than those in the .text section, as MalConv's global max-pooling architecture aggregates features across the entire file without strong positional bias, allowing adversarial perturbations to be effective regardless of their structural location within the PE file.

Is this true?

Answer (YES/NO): NO